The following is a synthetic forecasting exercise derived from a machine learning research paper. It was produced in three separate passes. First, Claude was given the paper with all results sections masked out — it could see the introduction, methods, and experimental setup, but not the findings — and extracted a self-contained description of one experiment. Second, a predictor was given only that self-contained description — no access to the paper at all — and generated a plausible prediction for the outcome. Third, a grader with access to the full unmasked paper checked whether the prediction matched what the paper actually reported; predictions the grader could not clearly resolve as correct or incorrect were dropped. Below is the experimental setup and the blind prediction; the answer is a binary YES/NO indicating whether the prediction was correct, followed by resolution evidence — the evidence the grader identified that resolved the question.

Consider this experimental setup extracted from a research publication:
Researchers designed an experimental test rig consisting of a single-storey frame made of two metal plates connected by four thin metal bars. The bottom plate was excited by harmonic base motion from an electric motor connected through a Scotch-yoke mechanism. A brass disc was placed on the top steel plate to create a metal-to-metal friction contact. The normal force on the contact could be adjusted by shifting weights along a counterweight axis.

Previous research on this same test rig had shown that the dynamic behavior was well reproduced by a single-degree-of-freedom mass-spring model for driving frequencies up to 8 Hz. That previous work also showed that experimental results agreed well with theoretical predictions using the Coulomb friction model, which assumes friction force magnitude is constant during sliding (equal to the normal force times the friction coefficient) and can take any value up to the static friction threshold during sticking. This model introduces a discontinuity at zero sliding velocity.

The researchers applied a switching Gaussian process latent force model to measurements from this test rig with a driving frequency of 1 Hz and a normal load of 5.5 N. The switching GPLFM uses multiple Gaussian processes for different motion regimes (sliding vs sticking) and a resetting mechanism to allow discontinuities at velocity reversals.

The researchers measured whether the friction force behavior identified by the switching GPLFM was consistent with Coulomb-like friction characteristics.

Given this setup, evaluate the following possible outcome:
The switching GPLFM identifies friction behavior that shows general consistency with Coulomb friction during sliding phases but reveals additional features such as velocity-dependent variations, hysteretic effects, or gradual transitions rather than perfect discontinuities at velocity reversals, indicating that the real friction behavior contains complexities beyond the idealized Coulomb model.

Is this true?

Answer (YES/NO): YES